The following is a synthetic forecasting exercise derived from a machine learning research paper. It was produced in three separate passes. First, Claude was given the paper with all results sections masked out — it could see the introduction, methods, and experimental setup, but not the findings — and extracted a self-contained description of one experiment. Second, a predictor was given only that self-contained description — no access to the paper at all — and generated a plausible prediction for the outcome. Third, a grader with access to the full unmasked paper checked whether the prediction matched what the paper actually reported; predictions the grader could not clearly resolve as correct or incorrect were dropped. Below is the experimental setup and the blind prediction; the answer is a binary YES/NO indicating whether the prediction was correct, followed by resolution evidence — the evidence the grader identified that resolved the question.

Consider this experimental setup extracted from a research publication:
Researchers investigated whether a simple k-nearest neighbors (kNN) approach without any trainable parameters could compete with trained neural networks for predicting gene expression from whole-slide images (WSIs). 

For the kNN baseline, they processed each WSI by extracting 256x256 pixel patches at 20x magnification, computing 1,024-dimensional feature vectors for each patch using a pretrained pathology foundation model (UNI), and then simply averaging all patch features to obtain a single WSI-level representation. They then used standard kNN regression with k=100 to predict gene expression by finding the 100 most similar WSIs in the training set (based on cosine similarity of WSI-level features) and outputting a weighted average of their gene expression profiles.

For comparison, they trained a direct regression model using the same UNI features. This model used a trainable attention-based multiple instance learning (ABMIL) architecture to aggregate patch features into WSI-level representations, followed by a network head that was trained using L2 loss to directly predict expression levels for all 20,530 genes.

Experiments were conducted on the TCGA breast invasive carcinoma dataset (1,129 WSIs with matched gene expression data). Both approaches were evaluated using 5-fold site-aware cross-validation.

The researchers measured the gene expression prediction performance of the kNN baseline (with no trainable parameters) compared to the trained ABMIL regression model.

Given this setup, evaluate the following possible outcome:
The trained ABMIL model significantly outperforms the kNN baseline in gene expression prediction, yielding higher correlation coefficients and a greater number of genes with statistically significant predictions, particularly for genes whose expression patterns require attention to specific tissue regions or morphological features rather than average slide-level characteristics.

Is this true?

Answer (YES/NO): NO